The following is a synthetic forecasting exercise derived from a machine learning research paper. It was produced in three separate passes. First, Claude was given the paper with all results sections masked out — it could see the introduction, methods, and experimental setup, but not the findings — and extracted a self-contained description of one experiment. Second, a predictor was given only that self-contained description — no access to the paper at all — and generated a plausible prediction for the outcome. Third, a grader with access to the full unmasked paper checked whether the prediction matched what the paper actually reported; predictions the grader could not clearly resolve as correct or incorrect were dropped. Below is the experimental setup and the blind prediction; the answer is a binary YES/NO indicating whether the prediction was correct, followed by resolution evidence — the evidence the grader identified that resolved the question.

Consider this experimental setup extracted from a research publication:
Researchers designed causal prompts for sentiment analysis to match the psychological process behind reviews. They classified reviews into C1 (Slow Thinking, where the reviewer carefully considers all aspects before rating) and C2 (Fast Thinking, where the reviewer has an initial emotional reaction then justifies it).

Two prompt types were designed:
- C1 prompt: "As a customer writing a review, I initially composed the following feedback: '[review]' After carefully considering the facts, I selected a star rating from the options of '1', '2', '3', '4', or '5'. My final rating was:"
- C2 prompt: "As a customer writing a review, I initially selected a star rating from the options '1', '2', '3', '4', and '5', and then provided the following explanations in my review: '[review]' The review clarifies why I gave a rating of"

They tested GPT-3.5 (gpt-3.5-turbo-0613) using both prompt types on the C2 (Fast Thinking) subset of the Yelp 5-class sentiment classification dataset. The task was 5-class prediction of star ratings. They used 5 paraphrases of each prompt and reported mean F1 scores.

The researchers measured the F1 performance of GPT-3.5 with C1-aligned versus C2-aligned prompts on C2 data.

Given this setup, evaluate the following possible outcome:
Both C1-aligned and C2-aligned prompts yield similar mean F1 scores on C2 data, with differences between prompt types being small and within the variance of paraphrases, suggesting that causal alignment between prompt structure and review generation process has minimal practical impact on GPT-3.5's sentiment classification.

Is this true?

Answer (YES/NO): YES